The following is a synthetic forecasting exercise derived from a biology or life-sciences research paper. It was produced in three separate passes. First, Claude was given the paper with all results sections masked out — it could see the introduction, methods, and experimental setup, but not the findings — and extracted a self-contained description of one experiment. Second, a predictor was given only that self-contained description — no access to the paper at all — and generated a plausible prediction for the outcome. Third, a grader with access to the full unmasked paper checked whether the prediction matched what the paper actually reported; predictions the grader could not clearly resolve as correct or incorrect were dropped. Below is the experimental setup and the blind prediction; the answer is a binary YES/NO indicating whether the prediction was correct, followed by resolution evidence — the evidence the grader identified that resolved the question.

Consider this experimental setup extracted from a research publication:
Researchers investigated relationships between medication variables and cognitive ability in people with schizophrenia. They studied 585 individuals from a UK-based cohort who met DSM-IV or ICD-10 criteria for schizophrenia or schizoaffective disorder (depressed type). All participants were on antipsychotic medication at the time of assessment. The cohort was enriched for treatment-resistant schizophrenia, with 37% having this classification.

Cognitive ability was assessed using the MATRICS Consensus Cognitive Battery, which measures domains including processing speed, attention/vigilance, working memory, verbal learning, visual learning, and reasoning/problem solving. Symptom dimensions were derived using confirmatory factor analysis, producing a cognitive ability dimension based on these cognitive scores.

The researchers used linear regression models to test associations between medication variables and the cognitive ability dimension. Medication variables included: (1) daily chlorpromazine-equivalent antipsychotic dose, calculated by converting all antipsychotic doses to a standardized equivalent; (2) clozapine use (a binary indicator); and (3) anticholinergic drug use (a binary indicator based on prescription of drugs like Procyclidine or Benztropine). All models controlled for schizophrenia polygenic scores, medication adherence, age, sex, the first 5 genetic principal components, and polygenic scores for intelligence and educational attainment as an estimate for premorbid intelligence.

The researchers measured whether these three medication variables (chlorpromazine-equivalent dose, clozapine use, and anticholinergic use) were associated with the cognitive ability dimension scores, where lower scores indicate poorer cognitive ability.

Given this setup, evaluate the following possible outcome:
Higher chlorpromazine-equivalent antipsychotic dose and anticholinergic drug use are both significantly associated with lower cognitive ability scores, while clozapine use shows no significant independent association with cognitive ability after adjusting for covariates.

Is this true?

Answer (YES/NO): NO